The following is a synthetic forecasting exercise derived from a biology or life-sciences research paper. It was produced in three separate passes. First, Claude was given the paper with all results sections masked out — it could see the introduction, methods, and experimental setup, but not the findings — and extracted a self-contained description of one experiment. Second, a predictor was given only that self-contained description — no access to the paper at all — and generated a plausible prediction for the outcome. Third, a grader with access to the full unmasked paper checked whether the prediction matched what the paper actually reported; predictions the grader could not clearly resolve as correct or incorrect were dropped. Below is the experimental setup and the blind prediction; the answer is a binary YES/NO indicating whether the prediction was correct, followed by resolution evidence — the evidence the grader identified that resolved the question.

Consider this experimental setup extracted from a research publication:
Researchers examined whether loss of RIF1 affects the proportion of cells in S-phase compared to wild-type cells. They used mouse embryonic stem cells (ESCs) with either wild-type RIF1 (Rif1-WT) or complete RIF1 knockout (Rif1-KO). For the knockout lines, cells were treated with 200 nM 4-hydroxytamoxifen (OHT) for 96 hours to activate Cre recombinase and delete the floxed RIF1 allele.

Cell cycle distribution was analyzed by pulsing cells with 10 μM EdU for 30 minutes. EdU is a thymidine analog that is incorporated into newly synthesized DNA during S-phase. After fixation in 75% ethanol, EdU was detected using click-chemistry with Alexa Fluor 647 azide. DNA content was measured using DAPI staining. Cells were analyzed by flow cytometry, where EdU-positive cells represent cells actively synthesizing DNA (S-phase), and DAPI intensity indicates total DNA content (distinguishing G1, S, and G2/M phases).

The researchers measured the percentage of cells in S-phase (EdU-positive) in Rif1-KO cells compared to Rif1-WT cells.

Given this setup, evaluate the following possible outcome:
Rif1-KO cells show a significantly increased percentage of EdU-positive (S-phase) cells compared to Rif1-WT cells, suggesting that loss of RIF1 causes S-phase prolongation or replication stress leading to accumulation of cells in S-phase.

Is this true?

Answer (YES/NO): NO